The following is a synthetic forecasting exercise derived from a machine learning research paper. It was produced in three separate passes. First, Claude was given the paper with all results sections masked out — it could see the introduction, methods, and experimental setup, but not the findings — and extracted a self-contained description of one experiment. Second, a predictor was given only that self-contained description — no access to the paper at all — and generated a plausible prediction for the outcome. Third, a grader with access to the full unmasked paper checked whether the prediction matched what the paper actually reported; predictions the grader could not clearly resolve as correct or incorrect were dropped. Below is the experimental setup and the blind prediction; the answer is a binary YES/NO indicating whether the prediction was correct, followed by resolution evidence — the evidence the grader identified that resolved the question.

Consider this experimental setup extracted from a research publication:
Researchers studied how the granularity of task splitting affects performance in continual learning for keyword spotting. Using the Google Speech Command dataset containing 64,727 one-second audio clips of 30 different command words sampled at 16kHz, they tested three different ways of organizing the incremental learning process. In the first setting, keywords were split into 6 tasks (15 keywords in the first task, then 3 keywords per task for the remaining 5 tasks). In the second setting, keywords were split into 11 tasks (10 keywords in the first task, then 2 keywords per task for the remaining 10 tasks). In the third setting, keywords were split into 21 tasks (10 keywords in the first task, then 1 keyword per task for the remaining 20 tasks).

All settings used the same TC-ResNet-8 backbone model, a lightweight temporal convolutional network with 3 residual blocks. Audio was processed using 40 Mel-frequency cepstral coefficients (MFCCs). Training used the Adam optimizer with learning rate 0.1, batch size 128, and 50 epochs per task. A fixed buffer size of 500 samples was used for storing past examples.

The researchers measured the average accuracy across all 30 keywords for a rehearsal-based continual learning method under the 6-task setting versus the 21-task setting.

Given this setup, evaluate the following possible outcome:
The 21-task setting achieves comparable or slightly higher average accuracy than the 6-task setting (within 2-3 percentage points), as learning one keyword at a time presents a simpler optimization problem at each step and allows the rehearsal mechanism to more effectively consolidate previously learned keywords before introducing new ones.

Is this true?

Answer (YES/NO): NO